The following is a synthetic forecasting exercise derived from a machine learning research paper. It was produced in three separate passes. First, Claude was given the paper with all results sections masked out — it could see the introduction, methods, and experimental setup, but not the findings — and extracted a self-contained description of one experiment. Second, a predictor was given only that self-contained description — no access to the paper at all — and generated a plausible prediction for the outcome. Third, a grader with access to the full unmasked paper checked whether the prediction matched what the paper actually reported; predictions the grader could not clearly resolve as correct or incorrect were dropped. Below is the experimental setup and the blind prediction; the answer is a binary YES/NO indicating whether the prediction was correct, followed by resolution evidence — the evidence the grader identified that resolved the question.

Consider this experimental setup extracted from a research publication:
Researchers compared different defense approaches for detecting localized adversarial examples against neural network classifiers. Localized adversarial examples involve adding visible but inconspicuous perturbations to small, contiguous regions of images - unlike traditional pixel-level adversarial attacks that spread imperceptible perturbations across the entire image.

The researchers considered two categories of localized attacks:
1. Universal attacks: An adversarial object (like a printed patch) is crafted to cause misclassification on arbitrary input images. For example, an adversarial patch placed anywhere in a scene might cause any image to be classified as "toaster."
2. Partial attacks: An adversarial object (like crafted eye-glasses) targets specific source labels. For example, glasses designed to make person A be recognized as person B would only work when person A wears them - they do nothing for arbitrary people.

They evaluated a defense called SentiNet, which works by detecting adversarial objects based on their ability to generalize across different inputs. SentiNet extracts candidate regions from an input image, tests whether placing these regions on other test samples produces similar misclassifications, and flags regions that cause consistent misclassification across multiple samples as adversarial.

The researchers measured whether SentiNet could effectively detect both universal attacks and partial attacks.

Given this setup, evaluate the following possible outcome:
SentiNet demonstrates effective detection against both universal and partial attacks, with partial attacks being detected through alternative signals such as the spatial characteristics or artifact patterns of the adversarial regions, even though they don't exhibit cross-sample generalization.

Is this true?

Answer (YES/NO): NO